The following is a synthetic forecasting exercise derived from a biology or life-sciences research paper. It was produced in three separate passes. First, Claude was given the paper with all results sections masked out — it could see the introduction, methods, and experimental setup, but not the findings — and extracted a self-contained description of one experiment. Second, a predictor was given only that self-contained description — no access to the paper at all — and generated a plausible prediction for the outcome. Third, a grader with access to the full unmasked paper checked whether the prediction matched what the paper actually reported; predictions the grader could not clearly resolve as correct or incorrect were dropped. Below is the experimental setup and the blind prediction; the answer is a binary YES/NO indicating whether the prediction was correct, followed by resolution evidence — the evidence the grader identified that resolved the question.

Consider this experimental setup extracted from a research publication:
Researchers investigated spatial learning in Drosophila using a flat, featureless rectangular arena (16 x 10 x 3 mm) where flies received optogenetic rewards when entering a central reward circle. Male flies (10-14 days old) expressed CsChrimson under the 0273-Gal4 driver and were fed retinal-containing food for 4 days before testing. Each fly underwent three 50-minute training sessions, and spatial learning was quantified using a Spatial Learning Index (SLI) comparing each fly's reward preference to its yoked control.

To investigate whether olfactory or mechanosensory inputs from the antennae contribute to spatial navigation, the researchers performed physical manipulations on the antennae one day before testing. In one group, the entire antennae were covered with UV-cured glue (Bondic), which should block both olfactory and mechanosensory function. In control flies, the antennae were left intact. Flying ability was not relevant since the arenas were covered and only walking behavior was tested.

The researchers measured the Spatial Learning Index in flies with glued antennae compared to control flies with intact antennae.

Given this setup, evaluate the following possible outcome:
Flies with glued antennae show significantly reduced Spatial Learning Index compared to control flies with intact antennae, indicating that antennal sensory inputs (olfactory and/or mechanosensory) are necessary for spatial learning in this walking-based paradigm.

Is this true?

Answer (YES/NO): YES